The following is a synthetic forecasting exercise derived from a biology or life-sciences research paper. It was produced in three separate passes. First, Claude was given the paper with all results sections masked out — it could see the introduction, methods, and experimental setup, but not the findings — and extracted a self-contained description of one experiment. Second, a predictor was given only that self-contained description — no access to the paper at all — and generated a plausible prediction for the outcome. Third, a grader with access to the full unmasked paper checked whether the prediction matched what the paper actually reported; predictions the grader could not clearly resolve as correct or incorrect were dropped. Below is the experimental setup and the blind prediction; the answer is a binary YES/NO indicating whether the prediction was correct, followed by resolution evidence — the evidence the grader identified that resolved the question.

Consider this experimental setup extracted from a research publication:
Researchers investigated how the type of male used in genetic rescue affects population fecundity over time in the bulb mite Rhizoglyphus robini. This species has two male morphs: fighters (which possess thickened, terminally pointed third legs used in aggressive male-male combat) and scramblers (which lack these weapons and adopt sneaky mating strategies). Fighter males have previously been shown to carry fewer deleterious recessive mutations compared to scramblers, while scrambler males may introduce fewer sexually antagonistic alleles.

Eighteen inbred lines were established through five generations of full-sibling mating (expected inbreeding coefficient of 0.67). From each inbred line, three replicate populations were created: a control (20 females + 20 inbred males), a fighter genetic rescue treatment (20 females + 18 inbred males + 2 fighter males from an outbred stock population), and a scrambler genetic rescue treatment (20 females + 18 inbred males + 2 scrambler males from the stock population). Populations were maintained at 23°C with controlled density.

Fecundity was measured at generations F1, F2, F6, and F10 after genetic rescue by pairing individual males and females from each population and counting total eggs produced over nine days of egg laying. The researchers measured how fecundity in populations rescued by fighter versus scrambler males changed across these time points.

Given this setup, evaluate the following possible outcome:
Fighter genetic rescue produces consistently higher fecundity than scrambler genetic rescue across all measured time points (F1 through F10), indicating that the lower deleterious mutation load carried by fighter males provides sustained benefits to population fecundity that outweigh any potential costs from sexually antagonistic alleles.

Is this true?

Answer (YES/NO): NO